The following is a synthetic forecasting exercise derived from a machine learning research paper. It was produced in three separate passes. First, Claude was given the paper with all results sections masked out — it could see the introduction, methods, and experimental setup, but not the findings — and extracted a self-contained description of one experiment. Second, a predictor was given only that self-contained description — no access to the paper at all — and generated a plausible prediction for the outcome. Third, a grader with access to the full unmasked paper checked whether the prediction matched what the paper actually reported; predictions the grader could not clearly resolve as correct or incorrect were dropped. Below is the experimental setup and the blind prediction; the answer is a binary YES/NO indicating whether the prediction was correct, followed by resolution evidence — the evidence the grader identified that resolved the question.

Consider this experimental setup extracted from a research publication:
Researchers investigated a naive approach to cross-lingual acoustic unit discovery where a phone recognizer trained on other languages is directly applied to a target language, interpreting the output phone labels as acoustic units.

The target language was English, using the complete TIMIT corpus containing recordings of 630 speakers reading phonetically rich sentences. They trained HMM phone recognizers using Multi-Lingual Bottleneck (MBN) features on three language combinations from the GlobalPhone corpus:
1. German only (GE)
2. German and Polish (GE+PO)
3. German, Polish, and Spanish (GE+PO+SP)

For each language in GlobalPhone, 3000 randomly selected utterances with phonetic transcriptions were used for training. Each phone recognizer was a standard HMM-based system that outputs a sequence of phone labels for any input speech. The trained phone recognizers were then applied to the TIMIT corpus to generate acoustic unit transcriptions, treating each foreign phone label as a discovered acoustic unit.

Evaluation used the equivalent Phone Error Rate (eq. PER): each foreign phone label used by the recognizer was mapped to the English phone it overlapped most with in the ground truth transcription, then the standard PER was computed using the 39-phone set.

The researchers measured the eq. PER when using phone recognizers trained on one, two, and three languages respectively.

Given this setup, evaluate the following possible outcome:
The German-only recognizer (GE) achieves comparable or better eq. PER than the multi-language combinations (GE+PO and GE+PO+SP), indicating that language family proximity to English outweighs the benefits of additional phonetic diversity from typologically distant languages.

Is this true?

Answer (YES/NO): YES